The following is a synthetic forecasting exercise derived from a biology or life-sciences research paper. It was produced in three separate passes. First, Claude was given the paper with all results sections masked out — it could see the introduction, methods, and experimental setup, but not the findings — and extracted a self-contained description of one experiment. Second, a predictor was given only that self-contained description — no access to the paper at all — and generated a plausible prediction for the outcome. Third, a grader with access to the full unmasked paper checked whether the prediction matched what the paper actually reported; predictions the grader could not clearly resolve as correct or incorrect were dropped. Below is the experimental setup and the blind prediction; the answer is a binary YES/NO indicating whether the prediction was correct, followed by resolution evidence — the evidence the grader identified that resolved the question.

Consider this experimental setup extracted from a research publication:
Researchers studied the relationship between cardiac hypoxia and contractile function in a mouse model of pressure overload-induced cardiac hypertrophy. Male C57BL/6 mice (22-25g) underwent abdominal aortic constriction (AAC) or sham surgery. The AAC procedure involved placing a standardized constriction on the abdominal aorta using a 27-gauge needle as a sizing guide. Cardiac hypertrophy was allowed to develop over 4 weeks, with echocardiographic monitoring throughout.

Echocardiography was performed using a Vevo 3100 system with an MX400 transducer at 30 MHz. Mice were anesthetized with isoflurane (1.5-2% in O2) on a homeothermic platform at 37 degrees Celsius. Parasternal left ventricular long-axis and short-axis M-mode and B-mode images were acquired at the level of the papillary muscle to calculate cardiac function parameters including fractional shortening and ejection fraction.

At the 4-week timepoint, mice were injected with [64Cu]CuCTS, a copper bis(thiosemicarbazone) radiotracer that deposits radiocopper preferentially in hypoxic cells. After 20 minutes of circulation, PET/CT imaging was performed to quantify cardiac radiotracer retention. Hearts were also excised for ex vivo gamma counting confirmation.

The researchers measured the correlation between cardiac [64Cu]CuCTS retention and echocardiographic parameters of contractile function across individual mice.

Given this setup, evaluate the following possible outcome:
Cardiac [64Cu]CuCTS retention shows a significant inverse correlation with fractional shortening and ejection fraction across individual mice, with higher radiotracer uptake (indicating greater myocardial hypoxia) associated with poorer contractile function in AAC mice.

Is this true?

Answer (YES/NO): YES